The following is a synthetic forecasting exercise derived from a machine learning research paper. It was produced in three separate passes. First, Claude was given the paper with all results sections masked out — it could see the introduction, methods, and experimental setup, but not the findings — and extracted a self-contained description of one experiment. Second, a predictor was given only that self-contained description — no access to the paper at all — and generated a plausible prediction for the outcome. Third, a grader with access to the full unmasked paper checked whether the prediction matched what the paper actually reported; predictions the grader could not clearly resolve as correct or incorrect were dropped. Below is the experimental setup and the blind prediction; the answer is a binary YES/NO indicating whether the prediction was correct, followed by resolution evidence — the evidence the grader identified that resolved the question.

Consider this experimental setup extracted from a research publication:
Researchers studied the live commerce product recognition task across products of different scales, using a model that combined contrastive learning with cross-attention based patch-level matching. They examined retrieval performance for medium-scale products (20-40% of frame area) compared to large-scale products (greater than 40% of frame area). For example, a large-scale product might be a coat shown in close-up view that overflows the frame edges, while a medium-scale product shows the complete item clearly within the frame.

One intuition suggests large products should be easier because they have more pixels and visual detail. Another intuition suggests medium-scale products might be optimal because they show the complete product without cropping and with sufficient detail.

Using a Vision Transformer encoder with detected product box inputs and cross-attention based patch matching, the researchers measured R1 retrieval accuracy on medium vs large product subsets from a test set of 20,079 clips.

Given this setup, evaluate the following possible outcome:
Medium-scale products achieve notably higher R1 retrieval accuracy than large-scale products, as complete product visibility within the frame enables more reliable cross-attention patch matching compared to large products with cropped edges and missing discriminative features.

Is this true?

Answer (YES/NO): YES